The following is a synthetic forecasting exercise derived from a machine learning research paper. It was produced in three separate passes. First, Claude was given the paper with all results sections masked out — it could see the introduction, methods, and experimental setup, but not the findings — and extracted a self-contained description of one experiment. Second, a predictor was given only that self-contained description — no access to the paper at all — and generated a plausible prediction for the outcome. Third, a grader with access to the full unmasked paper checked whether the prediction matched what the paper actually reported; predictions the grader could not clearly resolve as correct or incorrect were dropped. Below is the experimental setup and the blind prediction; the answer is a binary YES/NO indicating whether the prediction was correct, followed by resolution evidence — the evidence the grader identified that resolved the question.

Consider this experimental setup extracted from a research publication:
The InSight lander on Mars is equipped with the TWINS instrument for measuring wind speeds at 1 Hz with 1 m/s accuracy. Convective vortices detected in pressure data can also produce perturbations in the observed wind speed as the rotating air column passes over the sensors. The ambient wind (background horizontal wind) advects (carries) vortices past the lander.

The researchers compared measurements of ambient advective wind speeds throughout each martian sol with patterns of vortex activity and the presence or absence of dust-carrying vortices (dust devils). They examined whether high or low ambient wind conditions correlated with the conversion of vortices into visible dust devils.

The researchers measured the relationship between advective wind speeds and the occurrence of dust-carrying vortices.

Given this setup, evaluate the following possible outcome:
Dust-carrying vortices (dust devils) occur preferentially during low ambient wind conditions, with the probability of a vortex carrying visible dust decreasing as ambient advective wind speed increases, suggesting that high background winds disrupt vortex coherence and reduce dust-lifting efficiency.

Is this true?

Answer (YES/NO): YES